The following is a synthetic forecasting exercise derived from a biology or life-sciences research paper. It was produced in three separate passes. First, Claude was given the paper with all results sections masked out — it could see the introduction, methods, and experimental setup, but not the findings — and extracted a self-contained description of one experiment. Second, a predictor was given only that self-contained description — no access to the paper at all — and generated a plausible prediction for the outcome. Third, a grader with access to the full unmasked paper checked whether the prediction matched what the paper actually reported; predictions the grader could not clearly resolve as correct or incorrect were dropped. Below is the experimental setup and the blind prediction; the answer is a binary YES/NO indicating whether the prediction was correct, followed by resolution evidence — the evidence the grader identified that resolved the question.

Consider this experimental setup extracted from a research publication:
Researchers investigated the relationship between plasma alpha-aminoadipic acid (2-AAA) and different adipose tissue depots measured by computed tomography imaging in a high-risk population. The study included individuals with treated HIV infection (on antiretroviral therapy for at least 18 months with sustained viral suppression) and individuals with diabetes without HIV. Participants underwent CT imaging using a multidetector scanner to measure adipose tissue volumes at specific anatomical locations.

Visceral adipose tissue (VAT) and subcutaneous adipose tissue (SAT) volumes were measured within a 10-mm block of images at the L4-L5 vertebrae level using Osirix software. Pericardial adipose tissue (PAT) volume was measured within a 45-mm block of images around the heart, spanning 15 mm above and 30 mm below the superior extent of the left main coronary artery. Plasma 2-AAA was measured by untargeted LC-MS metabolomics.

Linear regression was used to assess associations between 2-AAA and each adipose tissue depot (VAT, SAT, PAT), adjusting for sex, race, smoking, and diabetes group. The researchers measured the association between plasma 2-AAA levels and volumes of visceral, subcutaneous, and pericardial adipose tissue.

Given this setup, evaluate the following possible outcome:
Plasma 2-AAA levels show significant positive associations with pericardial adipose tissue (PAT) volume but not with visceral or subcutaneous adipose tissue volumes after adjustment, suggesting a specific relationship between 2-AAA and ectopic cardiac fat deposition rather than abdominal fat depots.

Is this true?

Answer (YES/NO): NO